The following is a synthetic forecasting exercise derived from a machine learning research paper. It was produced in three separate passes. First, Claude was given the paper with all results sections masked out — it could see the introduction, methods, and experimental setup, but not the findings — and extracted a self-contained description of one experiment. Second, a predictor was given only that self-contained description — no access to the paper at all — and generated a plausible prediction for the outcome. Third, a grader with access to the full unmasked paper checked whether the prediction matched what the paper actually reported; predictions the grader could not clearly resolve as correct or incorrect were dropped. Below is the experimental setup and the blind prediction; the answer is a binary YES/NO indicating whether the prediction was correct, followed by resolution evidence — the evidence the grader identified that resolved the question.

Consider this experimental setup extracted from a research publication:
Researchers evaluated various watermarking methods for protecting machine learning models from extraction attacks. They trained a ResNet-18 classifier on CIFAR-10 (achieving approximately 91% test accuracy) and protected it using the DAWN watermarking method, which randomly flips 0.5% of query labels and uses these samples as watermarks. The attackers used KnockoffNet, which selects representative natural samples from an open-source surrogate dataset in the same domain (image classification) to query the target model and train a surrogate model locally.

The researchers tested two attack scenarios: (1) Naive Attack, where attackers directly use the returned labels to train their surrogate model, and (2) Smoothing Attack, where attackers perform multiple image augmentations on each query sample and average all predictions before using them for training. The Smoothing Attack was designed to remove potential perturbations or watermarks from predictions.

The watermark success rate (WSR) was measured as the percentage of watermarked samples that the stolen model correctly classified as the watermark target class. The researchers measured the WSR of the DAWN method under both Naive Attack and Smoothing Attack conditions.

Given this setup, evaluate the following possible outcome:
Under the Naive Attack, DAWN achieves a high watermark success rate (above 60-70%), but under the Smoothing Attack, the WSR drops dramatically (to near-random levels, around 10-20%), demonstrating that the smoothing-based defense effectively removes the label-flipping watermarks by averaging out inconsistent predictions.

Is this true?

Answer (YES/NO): NO